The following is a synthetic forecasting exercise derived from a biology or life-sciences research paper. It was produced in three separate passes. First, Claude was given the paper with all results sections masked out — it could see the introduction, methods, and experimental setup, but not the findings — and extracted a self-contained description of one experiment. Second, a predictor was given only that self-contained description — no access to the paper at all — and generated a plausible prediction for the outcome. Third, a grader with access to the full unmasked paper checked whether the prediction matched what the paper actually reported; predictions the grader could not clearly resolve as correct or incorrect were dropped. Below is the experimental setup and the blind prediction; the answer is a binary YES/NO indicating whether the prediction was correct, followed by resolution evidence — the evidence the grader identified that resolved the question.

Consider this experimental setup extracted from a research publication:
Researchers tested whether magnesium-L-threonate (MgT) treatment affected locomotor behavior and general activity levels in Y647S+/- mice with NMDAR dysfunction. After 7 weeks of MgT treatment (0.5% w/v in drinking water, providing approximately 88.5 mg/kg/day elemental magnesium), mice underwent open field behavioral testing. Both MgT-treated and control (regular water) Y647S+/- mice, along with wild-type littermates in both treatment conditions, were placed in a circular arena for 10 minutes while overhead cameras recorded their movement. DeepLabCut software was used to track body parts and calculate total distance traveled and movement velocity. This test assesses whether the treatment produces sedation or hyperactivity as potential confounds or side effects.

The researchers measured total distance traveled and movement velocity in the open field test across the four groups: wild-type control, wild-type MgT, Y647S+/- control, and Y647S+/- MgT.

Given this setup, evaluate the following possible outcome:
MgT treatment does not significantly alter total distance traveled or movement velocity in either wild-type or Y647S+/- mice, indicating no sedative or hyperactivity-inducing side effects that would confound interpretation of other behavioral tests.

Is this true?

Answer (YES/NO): NO